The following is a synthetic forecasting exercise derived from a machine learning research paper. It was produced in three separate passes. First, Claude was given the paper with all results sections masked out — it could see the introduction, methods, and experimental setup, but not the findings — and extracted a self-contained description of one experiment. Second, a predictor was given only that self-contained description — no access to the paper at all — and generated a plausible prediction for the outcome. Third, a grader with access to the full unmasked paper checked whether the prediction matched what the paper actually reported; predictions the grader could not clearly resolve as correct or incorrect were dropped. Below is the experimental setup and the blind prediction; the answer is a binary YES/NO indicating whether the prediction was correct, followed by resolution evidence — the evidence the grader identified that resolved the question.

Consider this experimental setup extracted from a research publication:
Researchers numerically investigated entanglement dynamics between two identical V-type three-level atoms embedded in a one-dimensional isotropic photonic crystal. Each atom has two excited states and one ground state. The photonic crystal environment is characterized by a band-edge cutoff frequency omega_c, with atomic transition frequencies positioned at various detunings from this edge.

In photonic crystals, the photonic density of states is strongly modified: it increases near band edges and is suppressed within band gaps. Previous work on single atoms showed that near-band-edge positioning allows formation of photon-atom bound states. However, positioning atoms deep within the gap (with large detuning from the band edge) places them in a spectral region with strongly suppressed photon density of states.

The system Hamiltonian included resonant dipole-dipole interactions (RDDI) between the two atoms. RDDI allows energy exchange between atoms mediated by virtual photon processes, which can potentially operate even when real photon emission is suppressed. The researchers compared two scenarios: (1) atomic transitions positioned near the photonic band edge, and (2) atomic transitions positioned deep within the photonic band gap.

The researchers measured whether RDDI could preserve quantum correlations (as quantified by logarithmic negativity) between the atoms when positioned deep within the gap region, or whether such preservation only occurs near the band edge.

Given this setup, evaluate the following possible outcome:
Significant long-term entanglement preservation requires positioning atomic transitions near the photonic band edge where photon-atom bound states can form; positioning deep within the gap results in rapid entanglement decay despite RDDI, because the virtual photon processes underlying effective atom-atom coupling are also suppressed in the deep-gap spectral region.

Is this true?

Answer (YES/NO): YES